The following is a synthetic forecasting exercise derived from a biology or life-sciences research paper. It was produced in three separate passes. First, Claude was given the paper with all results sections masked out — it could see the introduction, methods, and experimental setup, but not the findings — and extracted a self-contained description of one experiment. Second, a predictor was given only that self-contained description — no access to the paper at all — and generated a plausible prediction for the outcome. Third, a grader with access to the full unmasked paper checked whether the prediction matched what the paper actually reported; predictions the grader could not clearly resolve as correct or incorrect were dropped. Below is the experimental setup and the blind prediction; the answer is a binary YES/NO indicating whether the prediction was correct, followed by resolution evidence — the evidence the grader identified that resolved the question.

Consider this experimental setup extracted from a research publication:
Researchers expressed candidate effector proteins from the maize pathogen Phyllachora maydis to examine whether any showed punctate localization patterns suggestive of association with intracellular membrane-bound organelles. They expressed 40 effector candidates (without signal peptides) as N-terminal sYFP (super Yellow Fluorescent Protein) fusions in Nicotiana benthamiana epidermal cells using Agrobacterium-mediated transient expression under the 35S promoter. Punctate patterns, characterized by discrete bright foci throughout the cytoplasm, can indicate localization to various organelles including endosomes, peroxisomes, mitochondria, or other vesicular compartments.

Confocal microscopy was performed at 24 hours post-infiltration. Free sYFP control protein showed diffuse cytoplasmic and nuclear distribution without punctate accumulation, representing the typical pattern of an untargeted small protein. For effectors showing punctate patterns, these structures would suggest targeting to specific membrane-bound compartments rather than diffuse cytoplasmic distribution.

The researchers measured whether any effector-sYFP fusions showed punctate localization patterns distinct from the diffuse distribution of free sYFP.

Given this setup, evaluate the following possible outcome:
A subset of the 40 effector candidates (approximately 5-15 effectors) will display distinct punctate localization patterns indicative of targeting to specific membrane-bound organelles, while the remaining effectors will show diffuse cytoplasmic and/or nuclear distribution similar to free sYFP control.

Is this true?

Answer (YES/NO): NO